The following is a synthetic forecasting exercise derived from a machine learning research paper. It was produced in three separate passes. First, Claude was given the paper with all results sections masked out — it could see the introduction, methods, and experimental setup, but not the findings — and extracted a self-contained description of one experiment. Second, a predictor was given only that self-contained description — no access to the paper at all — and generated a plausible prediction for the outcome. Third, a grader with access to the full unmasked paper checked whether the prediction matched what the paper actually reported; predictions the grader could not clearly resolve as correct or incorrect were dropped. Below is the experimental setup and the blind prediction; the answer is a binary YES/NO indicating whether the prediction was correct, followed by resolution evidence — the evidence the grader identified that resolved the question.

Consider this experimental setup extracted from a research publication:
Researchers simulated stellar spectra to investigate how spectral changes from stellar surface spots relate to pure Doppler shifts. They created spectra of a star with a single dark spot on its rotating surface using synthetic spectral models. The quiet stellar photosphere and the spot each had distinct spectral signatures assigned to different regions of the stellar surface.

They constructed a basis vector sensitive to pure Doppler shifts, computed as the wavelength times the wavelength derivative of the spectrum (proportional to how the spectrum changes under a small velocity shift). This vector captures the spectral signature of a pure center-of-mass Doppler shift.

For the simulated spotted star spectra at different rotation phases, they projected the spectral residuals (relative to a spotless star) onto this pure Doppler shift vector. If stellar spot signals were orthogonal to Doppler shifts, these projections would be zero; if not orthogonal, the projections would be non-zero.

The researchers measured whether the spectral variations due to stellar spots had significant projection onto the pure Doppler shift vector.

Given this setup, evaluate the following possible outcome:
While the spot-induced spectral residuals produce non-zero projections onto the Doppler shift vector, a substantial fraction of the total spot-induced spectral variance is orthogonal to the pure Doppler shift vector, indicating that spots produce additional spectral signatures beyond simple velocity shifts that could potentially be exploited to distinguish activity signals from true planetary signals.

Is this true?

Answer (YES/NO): YES